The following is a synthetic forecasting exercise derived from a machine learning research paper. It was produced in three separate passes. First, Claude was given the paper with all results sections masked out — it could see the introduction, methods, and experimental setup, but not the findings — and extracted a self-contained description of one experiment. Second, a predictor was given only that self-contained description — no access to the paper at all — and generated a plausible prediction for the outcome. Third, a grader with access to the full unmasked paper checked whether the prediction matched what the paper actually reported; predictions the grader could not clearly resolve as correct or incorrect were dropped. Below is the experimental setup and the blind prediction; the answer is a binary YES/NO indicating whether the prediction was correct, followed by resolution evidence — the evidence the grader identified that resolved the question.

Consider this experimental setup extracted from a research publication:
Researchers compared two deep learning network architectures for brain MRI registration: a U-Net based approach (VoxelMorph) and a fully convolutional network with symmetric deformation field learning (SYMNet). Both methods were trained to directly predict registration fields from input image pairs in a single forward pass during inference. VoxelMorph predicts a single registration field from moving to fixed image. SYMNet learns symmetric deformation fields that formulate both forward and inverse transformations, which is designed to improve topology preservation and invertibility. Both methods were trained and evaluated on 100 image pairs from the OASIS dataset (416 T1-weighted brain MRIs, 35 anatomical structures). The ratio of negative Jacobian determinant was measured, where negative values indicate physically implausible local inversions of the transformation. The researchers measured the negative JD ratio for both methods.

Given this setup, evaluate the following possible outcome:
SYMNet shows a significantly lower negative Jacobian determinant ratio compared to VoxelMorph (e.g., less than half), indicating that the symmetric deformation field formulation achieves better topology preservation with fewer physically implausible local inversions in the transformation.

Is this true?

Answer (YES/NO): NO